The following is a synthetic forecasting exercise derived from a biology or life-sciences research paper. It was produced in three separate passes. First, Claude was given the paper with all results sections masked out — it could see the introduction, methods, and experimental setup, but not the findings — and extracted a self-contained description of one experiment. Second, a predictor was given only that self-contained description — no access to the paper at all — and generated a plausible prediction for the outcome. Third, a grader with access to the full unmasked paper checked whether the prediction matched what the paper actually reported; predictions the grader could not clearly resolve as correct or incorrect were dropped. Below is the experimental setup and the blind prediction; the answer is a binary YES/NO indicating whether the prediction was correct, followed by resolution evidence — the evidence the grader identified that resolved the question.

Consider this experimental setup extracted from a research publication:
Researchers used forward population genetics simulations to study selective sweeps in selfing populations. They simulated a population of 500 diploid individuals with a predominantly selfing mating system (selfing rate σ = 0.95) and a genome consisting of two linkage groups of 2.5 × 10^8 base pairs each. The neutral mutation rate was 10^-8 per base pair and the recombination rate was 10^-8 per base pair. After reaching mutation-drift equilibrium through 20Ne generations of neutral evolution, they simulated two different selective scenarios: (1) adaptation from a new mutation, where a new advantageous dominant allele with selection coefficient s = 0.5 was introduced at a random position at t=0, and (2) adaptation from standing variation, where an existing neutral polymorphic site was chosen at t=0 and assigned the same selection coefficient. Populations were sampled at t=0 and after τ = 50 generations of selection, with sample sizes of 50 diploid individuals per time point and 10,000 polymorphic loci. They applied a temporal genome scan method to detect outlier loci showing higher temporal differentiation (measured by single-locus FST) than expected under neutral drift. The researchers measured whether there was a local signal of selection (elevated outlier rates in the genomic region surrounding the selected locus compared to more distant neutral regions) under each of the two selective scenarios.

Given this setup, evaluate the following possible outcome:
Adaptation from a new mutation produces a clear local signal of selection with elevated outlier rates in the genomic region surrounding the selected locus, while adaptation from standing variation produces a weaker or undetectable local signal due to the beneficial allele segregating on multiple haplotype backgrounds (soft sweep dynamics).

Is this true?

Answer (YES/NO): NO